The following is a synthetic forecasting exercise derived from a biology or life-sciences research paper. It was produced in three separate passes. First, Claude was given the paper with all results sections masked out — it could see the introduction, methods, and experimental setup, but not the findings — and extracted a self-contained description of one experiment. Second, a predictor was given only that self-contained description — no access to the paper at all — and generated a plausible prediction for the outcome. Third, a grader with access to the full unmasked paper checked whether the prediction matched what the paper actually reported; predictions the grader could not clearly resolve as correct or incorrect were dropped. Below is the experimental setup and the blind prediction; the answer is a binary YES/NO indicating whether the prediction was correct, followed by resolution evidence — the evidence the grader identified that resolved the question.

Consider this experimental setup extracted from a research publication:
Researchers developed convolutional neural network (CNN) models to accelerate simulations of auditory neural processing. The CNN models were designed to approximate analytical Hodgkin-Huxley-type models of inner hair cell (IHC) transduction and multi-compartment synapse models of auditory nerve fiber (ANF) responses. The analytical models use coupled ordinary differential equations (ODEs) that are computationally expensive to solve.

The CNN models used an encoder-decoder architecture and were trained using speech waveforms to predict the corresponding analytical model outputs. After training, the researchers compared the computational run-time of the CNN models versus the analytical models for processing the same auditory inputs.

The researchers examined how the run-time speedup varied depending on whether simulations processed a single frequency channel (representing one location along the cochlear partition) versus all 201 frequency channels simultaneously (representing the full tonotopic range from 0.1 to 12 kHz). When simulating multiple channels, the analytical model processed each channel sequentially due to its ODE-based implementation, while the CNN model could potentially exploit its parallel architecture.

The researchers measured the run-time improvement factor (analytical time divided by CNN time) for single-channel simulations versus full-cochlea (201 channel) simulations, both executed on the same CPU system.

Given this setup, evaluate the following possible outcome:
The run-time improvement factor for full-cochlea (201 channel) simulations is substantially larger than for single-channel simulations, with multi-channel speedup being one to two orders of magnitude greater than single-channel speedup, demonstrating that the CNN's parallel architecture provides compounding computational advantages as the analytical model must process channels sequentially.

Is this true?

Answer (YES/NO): NO